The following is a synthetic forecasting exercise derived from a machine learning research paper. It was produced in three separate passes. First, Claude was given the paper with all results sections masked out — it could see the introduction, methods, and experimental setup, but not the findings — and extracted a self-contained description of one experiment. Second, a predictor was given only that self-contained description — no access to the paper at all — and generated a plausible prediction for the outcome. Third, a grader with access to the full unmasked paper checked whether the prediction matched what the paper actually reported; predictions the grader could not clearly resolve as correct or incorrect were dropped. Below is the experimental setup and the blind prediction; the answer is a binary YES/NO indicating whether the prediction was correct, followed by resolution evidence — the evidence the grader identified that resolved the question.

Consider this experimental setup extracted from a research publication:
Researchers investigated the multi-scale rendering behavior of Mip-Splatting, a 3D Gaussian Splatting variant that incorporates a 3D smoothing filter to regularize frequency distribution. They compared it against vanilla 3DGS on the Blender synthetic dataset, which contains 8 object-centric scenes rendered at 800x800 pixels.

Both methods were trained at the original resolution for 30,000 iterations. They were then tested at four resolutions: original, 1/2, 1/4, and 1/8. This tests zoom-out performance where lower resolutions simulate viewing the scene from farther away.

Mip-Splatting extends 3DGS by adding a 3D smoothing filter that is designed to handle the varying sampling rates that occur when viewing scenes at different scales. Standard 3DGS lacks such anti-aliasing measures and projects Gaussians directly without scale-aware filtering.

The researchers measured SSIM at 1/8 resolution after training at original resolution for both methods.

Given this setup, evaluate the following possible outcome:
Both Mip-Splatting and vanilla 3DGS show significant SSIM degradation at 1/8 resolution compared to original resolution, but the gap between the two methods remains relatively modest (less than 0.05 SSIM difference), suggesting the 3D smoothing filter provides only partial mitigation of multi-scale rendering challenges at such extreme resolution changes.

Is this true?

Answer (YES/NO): NO